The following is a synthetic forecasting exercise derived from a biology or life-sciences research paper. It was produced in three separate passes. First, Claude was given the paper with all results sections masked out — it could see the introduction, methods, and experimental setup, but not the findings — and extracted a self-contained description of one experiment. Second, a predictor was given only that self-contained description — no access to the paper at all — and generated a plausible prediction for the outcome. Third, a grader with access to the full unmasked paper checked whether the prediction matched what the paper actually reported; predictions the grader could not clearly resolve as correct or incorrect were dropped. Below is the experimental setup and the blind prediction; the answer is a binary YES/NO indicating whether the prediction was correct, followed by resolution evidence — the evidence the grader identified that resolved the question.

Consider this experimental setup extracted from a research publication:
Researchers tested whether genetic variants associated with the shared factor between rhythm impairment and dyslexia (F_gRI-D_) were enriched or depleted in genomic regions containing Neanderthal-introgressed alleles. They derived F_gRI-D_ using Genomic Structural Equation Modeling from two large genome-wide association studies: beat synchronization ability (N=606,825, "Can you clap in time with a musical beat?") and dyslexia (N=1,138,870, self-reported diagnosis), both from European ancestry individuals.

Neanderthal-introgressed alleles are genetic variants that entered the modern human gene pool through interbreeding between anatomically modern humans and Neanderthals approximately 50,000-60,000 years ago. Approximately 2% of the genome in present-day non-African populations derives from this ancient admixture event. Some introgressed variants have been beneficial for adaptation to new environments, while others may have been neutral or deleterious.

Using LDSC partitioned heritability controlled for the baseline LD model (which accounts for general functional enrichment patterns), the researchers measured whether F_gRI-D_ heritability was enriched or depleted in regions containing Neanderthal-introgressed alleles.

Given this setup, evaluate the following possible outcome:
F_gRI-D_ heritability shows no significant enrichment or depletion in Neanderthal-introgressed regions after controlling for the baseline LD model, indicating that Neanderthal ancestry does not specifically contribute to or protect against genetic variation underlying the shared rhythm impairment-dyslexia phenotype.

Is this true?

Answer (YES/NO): NO